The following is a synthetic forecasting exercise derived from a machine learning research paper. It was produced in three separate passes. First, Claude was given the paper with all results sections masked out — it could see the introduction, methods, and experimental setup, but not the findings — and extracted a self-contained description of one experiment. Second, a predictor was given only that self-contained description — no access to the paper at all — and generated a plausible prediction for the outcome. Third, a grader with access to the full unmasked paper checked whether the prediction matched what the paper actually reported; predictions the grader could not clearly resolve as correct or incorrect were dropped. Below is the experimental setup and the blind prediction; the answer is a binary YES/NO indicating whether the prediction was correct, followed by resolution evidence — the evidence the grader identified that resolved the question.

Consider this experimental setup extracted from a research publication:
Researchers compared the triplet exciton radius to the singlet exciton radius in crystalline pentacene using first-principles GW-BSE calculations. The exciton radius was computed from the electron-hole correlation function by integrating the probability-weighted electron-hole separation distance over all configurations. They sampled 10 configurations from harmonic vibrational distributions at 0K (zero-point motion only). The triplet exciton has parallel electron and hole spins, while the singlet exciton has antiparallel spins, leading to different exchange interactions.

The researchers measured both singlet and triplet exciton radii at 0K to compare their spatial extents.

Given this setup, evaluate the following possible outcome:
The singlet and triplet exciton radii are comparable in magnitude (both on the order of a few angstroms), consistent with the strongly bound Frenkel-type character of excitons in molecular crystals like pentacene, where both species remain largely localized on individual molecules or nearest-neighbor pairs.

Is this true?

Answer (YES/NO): NO